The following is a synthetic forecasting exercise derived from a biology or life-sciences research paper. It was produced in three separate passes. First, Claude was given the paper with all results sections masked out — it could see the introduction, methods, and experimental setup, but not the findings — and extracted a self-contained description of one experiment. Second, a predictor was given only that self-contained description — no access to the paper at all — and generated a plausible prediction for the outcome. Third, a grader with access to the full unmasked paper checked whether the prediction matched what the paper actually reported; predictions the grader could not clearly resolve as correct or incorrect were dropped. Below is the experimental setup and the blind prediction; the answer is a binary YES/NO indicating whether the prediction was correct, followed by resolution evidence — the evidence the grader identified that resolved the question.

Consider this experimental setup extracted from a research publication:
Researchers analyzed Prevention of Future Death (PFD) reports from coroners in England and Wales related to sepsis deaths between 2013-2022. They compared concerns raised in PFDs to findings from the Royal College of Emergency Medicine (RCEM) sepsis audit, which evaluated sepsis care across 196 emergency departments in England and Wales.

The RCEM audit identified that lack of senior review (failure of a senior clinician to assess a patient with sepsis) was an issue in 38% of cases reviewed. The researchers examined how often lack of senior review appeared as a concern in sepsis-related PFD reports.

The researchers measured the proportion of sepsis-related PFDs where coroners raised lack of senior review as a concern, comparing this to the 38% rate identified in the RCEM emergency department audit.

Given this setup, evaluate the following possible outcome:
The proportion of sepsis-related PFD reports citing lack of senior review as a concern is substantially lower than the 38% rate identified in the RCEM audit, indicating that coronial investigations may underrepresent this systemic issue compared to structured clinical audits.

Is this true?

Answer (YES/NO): YES